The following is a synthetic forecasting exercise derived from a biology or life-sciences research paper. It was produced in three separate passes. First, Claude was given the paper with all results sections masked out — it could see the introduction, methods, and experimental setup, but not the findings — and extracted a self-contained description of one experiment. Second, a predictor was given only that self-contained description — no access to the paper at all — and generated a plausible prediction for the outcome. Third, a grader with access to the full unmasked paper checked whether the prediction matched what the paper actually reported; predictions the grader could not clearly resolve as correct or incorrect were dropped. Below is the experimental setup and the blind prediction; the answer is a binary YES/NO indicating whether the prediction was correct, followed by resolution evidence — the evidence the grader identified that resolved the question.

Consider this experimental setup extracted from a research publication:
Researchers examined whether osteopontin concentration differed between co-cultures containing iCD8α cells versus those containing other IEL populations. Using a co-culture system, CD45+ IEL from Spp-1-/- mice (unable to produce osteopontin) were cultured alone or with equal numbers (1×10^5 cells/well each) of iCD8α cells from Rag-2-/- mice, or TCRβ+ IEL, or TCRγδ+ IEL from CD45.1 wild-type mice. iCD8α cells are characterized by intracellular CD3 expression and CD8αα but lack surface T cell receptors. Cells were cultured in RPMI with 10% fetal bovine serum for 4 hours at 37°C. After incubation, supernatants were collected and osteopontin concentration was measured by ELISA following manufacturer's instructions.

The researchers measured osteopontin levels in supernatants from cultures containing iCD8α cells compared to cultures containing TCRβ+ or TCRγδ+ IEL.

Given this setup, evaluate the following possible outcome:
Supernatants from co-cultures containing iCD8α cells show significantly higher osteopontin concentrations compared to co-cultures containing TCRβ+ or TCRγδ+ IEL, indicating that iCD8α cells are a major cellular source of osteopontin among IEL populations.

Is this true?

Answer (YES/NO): YES